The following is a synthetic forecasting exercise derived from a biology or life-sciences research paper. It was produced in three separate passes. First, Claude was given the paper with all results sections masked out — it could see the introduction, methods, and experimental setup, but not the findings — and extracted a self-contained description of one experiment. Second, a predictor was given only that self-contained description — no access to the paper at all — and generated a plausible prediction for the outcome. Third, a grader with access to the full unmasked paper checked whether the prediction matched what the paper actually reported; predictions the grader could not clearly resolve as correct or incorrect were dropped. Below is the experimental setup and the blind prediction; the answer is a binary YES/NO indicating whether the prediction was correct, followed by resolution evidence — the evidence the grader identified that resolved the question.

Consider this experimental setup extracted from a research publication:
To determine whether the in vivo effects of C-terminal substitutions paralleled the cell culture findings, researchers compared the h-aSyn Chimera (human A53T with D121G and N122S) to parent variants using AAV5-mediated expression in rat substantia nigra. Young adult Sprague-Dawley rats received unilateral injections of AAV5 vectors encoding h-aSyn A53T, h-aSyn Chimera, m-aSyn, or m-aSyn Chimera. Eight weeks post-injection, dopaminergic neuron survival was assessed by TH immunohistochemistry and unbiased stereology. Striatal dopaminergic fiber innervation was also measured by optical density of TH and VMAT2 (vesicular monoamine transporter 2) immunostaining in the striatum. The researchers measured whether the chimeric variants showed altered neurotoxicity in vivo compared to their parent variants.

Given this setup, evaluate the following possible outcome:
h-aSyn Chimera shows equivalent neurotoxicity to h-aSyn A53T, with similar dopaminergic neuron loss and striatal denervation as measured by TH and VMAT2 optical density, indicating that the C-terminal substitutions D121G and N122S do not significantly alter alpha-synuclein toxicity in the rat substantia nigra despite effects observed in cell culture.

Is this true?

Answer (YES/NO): NO